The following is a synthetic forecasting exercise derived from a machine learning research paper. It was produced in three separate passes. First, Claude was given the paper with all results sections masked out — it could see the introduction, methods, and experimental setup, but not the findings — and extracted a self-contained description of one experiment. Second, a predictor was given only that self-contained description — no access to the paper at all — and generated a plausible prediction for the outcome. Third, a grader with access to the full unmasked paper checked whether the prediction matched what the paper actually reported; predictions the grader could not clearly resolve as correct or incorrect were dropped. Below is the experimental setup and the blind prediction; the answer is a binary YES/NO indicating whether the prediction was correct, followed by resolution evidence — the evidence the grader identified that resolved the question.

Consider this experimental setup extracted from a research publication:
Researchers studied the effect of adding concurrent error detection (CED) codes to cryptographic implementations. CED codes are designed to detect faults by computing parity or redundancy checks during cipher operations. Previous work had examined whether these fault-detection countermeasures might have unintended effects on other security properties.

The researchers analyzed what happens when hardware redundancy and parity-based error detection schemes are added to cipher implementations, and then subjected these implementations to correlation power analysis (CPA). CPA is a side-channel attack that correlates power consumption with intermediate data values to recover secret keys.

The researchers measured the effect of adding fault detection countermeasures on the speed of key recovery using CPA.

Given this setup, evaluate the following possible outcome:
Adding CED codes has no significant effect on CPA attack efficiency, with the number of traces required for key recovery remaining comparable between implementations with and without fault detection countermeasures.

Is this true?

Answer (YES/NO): NO